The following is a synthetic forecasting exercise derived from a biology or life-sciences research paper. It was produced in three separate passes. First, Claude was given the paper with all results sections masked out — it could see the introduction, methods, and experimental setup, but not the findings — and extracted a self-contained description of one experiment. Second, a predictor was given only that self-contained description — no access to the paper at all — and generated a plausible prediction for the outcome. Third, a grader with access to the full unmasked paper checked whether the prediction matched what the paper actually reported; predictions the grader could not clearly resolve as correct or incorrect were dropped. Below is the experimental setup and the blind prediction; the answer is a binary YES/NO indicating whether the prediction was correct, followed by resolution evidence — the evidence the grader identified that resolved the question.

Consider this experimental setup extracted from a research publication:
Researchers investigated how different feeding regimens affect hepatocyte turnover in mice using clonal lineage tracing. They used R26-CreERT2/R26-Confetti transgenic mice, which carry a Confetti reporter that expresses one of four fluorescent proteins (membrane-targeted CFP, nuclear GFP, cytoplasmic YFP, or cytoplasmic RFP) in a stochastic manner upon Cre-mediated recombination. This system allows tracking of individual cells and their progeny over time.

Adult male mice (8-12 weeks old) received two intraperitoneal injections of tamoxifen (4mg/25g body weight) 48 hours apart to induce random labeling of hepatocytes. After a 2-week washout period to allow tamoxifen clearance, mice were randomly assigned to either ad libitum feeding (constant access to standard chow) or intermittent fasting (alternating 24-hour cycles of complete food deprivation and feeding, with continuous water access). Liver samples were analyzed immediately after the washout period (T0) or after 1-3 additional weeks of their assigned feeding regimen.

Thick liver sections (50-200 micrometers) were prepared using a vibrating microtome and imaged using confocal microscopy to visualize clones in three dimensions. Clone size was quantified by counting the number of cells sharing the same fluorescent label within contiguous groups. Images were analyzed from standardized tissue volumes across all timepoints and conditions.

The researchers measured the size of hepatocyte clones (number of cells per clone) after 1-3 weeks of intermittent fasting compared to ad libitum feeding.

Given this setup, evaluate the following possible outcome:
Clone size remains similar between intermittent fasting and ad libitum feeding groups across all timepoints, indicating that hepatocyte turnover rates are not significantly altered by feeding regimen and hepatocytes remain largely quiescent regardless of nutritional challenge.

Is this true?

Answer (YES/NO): NO